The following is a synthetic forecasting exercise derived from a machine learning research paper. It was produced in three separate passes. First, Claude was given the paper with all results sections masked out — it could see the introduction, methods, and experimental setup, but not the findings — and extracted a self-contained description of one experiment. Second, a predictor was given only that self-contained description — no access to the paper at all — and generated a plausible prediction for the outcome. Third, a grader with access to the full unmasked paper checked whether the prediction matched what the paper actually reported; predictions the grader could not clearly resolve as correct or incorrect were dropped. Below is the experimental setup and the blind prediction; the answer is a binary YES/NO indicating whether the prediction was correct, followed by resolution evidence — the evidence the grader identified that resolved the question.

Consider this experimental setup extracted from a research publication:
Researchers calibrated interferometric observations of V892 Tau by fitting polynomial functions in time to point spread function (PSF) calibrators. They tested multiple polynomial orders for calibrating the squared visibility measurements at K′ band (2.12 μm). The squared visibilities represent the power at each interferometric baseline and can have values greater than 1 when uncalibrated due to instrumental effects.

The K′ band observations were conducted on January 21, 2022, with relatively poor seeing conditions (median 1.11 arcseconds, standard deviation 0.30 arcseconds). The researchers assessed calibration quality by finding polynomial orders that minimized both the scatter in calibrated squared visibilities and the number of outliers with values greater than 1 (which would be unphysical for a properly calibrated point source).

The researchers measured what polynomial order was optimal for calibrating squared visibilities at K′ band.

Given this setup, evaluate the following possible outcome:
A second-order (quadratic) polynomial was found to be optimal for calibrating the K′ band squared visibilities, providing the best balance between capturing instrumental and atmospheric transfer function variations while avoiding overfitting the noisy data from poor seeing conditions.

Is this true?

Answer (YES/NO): NO